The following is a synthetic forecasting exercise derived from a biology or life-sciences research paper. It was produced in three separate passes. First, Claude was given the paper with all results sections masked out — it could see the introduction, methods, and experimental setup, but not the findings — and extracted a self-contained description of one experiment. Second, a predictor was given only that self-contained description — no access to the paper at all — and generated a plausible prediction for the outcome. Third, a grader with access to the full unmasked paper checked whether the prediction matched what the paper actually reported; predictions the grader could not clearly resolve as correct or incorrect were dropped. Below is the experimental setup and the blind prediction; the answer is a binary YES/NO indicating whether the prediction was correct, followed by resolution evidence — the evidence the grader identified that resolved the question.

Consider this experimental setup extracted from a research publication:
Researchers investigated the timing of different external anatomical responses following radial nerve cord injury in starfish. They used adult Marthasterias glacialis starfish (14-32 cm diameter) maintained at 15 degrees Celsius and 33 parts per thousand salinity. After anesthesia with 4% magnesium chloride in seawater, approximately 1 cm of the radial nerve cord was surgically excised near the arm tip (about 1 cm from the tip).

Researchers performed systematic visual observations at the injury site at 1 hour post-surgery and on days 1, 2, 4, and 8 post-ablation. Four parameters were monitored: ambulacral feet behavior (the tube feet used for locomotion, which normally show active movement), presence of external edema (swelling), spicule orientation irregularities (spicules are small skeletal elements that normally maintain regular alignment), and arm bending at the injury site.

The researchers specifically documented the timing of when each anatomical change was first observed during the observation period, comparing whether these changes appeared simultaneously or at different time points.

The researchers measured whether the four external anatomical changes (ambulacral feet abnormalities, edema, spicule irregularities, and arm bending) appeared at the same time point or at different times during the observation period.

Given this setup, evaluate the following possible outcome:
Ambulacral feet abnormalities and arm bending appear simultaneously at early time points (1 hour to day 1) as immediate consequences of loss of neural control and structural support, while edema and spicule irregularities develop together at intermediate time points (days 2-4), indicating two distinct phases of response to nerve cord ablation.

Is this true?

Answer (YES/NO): NO